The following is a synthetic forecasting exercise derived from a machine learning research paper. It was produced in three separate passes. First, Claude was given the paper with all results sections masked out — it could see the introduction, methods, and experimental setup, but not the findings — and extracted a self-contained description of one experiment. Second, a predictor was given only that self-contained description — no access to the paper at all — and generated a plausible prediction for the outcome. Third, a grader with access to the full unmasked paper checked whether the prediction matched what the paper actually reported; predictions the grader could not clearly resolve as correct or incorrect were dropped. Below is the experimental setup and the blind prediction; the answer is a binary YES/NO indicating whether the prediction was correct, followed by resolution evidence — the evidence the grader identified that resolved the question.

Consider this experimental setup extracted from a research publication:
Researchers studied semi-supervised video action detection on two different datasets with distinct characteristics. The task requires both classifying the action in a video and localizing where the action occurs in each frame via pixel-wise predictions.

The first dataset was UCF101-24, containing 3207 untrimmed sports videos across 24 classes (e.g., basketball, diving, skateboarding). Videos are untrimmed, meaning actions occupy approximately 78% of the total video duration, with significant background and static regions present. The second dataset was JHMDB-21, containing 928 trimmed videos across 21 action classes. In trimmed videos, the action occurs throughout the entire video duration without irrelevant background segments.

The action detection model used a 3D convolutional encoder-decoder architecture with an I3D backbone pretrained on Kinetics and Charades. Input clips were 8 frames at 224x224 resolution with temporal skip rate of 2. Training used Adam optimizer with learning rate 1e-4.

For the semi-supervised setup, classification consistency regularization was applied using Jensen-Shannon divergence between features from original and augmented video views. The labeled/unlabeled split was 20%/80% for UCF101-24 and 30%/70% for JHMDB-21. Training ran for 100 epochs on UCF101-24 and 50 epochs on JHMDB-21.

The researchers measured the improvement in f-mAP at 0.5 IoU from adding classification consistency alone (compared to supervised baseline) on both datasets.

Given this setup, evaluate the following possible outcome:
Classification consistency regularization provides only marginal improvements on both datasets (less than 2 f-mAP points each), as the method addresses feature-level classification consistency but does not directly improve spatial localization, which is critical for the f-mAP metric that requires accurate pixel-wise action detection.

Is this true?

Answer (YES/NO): NO